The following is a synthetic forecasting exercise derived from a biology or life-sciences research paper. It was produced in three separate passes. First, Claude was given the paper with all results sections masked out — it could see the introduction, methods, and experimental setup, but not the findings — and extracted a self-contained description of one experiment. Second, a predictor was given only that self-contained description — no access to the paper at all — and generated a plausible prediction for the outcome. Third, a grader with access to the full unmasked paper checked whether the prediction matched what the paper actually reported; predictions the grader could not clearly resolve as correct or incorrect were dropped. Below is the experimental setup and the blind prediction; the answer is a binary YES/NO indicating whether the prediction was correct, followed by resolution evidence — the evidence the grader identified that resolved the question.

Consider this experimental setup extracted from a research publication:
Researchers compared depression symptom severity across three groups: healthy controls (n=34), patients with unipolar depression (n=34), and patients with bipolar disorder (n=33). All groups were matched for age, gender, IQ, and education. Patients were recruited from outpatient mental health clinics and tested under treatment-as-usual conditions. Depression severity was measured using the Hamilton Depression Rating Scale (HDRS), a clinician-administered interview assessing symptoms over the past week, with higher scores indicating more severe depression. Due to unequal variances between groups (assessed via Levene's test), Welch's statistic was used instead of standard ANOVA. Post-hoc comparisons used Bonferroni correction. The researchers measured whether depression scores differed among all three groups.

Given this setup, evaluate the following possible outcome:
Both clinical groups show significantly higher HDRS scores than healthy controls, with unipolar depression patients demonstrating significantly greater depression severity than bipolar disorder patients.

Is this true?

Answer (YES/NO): YES